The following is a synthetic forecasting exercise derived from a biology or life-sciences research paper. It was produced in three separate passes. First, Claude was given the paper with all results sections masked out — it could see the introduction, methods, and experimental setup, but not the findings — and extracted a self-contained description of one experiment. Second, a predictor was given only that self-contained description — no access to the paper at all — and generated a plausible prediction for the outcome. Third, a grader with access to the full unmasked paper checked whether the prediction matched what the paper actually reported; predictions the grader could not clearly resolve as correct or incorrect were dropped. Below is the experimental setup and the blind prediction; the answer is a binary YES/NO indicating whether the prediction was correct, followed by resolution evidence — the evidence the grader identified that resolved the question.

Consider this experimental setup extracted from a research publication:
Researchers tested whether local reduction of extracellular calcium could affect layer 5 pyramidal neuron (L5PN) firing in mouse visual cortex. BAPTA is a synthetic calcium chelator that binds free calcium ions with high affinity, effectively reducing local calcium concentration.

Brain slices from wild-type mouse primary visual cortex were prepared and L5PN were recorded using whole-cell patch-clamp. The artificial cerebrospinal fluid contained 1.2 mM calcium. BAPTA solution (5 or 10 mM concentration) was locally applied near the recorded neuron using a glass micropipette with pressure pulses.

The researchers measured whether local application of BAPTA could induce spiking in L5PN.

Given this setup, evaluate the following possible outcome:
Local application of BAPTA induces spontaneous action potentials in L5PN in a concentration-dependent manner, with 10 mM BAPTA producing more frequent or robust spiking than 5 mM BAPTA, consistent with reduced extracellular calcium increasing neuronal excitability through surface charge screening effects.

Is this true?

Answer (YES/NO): NO